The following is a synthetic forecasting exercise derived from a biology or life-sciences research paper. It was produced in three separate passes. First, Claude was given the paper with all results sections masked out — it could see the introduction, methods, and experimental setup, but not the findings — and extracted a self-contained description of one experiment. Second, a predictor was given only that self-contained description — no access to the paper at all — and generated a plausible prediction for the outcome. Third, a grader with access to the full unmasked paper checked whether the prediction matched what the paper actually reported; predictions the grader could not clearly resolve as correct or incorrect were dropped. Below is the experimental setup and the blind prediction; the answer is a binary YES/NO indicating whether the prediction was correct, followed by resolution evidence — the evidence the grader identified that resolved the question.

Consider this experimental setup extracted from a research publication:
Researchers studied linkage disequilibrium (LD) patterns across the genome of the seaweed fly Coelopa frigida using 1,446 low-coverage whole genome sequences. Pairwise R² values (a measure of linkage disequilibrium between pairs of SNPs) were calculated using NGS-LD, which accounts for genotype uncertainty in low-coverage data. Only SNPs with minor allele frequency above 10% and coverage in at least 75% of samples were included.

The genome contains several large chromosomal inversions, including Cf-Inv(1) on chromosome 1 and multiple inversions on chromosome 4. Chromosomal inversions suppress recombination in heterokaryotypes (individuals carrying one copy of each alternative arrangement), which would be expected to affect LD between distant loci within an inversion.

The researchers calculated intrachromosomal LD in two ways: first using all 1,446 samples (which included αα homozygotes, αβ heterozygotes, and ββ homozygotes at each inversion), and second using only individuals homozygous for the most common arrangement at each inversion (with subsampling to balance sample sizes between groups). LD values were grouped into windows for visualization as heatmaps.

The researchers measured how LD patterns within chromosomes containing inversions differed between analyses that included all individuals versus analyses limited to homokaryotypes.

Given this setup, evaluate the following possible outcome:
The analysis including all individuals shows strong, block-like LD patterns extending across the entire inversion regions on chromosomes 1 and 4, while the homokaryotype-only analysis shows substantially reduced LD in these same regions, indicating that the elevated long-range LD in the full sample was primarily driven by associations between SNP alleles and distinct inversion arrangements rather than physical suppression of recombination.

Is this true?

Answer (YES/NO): YES